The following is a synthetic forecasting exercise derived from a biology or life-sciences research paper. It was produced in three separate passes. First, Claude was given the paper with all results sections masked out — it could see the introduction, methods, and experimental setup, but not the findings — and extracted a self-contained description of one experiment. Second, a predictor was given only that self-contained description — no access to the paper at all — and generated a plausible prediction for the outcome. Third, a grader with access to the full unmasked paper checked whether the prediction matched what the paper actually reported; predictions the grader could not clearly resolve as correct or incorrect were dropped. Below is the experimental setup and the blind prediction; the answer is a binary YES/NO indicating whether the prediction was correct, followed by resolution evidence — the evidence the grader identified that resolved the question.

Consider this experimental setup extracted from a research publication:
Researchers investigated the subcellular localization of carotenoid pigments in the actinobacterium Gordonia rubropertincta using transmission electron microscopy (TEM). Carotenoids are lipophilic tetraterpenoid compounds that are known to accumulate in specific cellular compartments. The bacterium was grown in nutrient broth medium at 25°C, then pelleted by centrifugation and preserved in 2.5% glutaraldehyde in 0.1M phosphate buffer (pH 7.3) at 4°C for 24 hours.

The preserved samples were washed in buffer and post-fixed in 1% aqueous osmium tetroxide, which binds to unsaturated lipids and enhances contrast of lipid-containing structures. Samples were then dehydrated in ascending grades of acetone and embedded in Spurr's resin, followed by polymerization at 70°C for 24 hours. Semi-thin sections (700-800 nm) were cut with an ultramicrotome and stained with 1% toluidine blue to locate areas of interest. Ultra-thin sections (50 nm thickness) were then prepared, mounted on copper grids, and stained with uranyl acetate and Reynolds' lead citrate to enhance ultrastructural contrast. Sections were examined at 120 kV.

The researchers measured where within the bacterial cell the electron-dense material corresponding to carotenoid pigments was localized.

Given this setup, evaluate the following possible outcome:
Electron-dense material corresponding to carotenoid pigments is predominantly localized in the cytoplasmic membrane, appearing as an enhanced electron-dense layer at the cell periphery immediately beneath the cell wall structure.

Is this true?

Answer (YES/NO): NO